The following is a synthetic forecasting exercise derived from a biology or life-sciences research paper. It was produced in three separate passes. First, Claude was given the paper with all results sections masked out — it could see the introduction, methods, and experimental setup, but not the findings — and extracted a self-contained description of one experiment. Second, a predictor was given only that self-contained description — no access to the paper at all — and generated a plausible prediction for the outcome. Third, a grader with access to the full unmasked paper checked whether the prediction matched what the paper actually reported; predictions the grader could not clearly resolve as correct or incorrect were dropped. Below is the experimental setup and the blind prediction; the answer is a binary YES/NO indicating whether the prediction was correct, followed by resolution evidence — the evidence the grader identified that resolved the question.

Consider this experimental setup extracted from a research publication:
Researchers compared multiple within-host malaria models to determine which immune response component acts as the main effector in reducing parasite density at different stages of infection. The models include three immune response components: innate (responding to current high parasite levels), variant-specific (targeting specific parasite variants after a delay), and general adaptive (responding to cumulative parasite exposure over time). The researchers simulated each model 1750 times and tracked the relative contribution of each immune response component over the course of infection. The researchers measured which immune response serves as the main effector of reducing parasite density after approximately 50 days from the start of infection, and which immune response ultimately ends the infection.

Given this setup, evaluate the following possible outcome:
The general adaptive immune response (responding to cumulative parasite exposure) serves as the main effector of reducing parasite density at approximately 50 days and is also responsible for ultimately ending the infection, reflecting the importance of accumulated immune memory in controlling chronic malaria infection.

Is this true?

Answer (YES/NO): NO